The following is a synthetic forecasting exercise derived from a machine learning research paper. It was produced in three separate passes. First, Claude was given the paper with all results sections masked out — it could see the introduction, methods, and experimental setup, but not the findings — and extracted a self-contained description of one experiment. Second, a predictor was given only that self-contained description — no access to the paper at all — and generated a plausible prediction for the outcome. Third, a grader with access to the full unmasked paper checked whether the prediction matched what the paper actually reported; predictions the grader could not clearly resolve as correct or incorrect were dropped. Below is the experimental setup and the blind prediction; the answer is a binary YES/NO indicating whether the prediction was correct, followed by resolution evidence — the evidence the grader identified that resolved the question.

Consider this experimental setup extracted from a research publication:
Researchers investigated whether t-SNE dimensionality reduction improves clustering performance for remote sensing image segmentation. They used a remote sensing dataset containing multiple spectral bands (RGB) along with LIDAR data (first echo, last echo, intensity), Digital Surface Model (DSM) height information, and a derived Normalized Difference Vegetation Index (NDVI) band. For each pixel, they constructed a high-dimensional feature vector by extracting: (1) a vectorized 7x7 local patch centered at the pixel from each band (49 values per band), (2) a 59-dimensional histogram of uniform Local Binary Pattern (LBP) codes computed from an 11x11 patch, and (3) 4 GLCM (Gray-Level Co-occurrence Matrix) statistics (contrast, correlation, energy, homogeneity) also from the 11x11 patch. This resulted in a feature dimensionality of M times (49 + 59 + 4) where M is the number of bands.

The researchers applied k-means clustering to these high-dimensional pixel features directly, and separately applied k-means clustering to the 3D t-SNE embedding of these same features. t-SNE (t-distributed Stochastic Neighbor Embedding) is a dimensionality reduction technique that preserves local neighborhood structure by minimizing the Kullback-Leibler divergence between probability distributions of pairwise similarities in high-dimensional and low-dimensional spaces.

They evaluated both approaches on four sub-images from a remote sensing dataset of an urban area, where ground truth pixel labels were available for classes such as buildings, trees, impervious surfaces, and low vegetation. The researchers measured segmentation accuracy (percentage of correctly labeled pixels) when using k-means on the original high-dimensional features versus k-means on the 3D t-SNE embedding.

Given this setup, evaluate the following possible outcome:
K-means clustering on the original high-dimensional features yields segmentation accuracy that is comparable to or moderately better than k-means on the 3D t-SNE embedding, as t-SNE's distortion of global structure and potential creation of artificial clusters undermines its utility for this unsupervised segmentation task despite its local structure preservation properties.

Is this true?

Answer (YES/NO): NO